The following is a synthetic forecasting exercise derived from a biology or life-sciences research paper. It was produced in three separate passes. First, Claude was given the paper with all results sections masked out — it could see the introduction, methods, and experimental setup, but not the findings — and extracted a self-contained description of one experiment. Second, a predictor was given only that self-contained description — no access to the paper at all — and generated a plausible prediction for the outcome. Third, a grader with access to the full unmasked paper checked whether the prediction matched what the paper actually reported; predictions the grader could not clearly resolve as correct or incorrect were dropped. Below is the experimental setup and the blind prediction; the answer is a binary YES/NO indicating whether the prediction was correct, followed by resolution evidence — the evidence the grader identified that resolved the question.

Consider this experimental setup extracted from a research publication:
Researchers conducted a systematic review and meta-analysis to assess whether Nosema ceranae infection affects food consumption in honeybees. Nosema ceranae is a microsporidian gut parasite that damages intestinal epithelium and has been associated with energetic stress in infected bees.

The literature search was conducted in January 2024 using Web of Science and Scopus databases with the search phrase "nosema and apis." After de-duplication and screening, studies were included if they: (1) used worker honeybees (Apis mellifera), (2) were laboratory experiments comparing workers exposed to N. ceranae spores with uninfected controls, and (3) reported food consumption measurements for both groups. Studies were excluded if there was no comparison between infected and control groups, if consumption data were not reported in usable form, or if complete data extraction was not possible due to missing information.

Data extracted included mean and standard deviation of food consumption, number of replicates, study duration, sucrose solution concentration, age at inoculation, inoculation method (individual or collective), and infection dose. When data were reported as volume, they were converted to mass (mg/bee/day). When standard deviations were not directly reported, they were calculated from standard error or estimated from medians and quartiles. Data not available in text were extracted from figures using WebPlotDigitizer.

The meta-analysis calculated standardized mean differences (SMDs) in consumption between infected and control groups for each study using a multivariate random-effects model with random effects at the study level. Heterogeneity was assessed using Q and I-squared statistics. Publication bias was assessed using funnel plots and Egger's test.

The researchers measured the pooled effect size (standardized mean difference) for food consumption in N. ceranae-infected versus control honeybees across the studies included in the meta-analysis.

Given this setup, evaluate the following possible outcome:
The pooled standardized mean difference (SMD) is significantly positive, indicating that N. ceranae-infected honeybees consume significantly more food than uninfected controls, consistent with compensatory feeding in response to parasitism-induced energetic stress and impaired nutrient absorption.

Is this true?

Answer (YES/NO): NO